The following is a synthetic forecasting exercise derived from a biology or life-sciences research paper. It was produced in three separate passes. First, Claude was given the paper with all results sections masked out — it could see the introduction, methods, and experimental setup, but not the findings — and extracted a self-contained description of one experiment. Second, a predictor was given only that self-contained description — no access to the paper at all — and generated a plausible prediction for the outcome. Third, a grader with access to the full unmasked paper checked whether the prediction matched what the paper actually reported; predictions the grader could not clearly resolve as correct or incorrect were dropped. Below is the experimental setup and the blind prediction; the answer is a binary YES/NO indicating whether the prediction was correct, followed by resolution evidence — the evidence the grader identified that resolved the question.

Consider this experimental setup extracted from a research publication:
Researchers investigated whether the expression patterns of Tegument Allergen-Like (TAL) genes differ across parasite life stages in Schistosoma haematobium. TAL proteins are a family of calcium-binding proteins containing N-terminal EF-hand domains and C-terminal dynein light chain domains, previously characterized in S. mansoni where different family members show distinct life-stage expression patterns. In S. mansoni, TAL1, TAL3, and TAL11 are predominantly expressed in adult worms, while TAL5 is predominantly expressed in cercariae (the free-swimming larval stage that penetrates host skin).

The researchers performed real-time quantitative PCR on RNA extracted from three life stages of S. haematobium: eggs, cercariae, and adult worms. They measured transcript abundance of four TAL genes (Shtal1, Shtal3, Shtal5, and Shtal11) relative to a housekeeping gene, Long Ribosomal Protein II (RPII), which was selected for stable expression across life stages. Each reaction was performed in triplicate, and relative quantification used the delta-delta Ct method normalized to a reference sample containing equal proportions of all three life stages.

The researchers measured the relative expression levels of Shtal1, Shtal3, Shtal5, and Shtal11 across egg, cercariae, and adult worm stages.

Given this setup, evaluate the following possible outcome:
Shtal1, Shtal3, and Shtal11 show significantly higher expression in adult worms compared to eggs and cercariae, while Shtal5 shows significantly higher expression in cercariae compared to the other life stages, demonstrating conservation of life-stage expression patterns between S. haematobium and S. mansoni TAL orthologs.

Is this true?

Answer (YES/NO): NO